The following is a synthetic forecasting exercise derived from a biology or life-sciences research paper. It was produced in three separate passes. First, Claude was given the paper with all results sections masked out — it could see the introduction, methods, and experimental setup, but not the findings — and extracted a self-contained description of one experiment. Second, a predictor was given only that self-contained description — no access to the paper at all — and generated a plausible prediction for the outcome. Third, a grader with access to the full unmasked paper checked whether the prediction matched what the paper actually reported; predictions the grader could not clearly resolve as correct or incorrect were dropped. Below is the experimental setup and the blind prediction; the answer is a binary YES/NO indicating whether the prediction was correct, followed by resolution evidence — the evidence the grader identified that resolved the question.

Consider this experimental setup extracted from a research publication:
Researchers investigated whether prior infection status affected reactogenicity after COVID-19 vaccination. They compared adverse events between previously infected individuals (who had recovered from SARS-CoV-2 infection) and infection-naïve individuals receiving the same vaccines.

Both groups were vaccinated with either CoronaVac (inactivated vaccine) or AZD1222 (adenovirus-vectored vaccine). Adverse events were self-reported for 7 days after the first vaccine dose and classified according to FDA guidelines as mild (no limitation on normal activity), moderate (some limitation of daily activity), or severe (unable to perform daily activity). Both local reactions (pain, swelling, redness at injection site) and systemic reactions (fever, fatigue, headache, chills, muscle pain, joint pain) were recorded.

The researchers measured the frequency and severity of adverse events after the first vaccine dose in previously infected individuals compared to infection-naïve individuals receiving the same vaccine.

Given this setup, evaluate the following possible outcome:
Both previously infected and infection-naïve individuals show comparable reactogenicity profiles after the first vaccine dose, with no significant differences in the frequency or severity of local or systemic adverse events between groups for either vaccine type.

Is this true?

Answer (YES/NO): YES